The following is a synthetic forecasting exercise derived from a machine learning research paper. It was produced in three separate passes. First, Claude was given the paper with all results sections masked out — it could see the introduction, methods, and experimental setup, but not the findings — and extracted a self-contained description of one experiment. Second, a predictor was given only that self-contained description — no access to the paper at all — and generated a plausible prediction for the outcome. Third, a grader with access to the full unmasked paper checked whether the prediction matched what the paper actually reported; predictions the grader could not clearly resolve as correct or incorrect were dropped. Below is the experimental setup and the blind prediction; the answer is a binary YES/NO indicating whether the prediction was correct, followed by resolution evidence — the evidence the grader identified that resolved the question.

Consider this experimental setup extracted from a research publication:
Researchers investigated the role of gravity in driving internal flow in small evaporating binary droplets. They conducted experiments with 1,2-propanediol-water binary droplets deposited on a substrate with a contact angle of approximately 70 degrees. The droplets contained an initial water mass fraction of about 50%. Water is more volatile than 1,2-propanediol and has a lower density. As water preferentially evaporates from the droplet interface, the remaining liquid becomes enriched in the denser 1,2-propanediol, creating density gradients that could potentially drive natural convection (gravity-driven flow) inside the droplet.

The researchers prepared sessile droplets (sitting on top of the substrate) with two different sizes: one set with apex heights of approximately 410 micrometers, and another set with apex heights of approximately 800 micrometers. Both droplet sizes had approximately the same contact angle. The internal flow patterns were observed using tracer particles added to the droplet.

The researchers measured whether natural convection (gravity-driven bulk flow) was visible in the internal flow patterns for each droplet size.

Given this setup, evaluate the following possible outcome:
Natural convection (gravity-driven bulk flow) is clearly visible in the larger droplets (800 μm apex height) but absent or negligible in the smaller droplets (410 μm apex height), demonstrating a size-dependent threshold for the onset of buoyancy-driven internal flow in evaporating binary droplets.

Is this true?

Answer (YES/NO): YES